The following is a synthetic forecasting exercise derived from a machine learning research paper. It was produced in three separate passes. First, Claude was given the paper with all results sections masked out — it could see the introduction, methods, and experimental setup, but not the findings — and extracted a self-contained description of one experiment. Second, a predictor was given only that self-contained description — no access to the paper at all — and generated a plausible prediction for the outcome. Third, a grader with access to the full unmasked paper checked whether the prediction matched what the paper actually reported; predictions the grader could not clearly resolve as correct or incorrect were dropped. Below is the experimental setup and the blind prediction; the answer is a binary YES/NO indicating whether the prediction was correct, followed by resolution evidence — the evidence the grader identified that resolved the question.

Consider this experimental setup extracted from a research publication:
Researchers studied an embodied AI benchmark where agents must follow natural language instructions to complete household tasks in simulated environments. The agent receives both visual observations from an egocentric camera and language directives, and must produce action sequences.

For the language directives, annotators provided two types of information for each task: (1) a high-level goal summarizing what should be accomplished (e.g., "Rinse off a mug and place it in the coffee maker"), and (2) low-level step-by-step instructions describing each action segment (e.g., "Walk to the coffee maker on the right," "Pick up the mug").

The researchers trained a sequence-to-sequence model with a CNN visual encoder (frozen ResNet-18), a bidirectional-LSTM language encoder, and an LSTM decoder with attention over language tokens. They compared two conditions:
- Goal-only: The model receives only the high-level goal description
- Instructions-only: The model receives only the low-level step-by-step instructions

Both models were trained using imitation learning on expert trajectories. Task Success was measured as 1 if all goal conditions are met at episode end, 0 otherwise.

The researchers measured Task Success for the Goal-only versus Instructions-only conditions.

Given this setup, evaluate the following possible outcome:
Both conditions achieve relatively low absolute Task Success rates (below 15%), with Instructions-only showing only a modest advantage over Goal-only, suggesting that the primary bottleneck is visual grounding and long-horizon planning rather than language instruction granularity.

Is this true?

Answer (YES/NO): NO